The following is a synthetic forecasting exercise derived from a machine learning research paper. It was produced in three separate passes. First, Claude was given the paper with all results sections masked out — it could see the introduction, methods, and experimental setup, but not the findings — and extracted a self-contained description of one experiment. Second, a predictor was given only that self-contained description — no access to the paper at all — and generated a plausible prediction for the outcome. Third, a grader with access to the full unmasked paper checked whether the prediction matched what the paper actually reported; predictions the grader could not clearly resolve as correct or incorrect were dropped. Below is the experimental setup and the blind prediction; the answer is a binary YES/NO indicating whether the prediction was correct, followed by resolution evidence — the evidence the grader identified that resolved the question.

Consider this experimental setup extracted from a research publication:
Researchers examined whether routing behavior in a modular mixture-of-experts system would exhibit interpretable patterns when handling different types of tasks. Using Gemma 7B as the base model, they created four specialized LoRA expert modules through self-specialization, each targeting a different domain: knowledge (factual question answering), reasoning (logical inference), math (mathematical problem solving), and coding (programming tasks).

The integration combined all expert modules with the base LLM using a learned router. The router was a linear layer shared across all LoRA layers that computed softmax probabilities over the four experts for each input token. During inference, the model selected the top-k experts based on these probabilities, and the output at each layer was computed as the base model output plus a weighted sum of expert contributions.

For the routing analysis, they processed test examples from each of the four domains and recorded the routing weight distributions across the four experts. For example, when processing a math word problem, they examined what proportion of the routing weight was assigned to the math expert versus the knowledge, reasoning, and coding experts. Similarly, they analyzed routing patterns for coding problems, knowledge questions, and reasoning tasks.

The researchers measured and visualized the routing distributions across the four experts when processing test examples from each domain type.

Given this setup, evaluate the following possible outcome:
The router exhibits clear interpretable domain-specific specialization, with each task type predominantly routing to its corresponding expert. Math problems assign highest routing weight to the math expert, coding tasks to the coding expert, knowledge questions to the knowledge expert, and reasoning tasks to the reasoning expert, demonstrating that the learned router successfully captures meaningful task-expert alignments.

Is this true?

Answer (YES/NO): YES